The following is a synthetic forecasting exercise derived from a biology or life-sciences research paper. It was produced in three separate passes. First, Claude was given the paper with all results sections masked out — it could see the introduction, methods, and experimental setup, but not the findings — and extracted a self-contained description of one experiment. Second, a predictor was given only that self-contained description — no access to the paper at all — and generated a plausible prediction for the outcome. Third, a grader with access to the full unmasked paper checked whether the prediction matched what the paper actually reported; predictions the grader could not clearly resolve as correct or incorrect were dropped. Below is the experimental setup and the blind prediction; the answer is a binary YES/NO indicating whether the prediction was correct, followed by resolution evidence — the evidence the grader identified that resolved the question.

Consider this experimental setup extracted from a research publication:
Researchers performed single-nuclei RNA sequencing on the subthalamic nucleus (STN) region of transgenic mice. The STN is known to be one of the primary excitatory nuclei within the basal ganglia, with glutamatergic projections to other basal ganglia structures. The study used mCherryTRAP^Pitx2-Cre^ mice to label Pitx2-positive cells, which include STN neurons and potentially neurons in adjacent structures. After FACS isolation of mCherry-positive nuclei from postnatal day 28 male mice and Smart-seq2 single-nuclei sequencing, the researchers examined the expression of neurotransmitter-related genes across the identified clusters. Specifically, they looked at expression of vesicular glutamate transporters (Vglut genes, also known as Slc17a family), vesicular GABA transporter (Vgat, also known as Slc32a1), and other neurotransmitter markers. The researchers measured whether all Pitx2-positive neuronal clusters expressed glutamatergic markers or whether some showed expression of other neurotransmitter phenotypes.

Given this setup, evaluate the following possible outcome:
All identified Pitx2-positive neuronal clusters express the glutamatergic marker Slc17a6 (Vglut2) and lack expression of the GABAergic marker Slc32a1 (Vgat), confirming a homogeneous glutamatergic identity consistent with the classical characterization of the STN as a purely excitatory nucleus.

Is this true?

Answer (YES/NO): NO